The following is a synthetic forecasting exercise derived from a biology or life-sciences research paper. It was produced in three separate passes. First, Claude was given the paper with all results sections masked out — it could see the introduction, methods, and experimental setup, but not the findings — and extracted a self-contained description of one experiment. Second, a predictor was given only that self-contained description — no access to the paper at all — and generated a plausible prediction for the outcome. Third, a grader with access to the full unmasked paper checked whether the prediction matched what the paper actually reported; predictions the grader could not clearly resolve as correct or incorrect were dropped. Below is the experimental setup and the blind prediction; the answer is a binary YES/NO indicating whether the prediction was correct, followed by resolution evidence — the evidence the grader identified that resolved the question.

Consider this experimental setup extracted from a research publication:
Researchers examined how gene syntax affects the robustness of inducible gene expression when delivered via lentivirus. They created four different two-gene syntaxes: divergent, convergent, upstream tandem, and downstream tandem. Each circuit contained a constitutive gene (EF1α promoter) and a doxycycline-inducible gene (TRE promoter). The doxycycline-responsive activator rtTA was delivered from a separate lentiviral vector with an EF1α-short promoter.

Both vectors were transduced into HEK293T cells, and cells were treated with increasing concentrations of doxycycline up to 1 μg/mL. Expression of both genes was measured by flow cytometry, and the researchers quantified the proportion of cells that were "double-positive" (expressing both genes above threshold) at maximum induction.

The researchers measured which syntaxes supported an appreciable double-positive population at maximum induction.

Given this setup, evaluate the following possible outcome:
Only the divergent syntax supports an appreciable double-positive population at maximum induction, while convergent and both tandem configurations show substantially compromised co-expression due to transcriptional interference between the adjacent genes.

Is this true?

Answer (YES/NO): NO